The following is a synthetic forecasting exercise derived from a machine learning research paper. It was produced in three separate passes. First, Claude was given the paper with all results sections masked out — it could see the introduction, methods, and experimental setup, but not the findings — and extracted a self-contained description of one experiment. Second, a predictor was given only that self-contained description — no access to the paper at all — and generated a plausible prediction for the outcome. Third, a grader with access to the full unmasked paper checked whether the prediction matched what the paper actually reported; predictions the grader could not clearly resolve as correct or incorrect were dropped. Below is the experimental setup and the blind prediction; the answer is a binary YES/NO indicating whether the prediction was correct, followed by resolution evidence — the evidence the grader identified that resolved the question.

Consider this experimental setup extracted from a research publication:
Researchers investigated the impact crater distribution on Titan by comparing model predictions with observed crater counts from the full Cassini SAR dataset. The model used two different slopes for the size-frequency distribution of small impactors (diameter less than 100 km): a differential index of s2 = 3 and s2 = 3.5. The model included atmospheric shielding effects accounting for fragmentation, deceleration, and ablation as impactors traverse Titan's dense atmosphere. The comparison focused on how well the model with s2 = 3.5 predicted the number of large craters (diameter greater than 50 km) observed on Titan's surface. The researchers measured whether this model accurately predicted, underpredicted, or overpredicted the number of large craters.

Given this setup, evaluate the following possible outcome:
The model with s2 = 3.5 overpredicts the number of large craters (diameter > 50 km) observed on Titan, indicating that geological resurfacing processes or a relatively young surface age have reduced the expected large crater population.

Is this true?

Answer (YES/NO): NO